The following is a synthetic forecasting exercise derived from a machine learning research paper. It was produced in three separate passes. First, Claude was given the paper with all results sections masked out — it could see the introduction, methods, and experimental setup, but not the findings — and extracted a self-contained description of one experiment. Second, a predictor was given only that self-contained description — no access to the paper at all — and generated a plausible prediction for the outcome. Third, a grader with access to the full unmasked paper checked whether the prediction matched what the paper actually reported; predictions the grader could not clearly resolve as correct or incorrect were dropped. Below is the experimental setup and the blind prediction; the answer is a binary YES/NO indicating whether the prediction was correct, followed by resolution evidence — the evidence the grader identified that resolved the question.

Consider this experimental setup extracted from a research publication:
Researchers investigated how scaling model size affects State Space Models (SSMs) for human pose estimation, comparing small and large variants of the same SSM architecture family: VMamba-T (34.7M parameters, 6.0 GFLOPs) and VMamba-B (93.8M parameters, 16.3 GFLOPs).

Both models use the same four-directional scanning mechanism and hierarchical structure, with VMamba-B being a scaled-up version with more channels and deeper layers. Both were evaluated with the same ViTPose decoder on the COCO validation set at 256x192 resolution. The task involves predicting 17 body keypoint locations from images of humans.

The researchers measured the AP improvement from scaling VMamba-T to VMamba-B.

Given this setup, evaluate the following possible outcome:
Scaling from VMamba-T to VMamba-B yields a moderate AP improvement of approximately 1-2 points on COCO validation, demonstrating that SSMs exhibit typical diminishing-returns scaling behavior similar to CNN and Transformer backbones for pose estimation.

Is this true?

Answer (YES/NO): NO